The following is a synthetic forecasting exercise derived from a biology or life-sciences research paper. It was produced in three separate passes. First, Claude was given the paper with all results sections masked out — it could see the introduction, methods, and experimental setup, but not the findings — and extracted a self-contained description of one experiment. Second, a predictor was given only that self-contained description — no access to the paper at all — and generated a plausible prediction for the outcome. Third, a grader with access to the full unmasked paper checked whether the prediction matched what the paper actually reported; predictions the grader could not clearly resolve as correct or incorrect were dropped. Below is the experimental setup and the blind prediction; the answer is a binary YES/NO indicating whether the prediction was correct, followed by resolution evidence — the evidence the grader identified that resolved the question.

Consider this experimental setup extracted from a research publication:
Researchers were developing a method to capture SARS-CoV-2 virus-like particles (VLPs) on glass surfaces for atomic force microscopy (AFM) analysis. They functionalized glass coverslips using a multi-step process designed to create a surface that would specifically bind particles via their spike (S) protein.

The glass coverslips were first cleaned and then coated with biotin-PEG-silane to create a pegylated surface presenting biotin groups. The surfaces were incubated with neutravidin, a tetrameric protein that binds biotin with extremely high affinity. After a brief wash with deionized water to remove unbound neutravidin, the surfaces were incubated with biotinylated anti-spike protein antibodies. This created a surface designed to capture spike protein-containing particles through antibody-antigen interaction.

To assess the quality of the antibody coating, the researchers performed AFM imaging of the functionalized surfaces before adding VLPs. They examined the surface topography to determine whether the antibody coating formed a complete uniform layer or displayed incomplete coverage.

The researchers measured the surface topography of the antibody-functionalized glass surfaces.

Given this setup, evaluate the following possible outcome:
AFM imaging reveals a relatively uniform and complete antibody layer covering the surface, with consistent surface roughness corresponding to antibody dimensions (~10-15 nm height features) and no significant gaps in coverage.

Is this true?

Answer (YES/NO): NO